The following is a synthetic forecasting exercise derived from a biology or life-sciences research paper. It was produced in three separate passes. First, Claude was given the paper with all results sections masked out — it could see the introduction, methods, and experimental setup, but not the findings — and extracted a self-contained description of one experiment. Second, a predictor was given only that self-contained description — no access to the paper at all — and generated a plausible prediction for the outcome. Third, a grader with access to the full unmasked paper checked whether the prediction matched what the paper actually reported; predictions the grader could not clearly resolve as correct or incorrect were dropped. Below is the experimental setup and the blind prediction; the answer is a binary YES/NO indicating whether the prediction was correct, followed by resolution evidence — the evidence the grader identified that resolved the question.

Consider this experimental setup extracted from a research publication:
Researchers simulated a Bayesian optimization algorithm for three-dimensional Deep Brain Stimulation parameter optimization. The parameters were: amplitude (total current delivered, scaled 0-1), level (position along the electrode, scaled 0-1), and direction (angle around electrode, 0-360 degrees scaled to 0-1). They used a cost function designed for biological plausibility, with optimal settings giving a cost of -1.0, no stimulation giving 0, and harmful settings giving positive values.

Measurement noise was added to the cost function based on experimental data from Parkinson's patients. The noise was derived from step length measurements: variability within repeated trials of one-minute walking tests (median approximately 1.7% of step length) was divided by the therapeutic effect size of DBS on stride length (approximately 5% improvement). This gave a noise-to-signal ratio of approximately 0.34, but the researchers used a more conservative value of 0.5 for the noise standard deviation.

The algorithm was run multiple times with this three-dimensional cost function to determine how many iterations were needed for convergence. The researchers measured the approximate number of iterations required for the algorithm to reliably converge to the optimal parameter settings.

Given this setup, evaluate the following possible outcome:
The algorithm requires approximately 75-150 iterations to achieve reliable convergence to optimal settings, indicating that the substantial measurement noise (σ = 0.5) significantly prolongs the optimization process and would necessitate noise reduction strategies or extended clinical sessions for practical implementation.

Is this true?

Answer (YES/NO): NO